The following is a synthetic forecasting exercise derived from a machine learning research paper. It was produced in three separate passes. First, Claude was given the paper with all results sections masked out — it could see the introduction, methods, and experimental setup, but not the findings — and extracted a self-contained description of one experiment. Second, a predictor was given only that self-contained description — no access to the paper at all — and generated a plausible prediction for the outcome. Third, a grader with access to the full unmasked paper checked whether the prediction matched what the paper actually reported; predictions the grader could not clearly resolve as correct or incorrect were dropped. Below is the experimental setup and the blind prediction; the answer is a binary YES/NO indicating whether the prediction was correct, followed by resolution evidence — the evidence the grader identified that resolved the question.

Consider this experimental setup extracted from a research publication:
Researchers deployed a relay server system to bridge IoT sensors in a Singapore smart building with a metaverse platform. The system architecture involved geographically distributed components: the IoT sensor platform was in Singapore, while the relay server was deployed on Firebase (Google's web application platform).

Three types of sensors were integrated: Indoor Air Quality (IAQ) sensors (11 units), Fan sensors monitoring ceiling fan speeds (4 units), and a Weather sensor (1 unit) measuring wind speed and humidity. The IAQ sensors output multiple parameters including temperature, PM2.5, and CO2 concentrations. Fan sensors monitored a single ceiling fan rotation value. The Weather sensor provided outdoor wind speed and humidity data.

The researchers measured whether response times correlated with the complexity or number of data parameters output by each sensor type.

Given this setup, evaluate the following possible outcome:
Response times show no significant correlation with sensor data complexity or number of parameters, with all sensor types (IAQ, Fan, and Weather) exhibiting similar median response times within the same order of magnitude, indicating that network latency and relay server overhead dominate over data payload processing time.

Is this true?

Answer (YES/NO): NO